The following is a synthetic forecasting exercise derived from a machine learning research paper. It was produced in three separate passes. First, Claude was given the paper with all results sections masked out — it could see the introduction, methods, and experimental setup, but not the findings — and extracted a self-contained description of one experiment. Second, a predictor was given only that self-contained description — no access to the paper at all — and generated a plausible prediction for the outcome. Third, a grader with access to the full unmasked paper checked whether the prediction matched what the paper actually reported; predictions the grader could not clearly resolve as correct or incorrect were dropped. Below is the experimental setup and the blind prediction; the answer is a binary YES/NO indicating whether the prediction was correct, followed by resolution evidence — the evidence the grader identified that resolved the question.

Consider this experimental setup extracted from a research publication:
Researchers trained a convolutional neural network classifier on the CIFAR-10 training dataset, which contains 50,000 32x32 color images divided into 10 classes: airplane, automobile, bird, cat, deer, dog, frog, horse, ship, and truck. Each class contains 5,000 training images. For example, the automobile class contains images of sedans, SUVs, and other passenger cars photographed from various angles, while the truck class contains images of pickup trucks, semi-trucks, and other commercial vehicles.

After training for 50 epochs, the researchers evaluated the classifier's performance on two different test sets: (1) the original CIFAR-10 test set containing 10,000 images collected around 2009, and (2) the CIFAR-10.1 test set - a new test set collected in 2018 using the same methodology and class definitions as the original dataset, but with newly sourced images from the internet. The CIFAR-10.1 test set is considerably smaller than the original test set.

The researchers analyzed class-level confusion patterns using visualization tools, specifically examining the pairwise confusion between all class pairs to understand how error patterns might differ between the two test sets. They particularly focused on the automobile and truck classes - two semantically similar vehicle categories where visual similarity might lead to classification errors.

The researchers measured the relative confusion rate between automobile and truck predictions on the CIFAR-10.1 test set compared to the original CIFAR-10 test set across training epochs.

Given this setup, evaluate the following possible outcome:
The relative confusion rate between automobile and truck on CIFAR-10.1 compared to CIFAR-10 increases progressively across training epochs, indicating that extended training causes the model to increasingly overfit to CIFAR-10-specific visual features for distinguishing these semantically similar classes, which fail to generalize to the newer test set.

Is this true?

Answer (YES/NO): NO